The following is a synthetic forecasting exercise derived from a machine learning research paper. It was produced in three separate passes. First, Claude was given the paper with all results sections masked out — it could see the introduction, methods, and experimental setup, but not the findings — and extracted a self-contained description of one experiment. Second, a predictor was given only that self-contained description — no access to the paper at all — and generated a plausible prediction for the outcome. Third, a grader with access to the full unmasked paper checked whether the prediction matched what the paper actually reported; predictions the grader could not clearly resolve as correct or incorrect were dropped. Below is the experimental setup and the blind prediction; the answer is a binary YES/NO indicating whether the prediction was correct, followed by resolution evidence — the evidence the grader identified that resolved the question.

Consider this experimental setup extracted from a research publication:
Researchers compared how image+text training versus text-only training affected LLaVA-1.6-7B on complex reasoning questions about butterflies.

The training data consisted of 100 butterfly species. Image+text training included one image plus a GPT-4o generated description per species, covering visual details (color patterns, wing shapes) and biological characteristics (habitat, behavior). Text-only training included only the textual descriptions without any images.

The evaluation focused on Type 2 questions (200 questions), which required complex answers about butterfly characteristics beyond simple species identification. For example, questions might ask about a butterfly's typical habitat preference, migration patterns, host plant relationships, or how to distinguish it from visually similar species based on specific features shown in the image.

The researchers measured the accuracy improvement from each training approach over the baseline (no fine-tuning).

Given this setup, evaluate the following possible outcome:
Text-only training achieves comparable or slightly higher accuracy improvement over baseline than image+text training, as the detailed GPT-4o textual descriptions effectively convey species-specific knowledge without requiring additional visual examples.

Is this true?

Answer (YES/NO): YES